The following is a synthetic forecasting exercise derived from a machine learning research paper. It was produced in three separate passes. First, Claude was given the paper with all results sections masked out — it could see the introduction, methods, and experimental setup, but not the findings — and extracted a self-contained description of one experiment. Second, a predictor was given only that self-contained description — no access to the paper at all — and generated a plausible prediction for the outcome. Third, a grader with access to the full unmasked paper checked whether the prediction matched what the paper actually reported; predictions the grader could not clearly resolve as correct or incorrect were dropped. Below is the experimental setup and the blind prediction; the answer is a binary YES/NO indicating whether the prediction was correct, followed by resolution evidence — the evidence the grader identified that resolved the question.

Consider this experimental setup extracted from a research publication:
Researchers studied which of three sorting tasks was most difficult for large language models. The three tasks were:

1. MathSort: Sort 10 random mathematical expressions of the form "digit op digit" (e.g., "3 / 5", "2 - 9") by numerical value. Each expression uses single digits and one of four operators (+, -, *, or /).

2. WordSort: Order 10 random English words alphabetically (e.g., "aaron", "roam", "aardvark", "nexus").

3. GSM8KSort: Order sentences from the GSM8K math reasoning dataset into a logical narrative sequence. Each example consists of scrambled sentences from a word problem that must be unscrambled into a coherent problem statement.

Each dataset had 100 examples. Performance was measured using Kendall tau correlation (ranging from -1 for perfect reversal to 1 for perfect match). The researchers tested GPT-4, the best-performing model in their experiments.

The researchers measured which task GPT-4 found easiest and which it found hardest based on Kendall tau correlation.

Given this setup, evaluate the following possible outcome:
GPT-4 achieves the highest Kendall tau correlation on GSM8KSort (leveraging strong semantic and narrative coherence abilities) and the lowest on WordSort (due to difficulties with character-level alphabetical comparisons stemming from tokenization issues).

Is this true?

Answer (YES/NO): NO